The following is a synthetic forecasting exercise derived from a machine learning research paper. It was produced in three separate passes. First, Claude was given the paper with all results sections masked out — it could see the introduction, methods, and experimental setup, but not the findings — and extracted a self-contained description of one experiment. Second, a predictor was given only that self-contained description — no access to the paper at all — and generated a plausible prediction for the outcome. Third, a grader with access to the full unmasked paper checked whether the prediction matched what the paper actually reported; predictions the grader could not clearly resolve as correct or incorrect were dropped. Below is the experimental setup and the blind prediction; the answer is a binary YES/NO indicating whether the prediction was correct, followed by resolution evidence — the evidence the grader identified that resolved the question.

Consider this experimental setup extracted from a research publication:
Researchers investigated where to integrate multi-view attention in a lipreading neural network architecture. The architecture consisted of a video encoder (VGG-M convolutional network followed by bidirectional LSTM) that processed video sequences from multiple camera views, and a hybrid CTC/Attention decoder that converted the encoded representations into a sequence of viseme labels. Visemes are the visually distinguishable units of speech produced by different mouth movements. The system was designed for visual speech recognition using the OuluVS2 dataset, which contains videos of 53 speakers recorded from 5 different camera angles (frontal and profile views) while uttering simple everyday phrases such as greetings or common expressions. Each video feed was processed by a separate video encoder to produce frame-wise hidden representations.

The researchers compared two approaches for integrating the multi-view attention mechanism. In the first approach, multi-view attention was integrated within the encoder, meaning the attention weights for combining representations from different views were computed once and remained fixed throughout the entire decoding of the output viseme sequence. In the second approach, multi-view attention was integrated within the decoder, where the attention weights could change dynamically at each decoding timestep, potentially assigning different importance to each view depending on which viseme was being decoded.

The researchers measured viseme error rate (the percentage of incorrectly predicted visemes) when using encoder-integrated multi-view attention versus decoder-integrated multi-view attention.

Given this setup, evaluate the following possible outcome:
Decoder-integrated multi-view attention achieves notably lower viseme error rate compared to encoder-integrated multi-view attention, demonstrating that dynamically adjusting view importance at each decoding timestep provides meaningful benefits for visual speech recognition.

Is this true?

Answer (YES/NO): YES